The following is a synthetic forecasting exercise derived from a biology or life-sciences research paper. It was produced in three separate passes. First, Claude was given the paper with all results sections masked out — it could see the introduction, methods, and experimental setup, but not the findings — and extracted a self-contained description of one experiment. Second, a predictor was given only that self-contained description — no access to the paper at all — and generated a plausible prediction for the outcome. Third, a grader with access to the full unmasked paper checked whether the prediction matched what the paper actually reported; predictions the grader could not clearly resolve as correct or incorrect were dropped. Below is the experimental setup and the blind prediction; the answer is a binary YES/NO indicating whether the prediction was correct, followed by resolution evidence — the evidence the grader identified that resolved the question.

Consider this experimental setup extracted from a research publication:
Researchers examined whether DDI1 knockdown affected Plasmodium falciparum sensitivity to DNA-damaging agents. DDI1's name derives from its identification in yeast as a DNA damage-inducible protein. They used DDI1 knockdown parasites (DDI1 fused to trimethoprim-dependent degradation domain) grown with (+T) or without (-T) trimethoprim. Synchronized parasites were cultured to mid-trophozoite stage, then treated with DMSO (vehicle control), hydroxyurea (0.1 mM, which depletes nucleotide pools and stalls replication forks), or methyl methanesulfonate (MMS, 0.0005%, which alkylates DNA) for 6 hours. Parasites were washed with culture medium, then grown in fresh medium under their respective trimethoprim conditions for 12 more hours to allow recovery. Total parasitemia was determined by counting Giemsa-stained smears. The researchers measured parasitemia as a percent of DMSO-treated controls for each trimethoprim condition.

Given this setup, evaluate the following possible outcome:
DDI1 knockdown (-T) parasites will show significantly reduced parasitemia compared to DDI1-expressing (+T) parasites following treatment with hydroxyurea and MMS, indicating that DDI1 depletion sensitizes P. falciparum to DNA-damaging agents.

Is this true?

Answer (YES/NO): YES